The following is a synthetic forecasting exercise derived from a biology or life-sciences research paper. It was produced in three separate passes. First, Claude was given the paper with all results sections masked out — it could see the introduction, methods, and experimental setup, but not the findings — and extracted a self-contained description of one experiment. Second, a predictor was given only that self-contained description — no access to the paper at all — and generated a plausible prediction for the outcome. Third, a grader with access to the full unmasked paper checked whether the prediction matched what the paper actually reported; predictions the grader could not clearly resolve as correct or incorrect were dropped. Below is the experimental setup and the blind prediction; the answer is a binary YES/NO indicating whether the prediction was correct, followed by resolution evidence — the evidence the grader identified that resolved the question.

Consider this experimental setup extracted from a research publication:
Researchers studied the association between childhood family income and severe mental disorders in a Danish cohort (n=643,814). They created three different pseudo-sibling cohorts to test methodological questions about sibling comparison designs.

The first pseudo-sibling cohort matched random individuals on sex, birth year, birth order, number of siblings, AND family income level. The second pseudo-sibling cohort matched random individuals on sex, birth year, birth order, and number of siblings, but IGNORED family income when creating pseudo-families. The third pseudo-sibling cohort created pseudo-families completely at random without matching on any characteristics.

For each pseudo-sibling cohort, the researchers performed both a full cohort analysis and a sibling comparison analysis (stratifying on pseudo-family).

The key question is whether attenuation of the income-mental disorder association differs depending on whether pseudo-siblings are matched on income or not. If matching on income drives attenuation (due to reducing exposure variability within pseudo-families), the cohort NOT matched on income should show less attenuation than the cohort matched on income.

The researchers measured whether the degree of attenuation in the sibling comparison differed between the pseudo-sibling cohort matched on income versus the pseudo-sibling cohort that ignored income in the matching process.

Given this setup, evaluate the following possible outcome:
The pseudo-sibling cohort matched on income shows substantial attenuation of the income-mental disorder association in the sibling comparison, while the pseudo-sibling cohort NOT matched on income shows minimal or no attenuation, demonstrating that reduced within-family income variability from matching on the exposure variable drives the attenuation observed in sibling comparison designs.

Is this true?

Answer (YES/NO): YES